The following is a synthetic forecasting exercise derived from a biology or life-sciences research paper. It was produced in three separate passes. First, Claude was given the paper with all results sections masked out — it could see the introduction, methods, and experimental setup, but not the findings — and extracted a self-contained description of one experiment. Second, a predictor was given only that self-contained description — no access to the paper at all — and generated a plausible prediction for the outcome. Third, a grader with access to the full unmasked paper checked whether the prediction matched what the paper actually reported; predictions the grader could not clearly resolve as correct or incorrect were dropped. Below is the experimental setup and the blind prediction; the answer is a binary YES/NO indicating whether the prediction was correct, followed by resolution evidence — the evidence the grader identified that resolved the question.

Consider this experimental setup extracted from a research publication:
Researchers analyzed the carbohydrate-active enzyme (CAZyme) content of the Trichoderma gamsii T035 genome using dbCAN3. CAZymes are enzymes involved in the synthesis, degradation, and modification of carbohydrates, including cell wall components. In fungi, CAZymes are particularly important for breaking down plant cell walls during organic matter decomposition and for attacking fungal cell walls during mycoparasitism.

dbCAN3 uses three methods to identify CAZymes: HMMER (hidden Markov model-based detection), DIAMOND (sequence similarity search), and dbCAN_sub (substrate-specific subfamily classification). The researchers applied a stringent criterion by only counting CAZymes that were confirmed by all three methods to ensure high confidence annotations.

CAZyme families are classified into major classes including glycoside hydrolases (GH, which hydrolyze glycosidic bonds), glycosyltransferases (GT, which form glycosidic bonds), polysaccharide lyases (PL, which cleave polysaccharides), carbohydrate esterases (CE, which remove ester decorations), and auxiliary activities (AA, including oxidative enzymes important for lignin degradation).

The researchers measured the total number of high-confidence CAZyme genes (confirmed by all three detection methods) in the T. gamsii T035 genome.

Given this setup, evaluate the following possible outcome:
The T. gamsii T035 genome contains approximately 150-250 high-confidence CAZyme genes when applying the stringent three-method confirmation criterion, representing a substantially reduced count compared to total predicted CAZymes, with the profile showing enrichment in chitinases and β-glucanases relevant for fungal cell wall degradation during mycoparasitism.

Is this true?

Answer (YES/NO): NO